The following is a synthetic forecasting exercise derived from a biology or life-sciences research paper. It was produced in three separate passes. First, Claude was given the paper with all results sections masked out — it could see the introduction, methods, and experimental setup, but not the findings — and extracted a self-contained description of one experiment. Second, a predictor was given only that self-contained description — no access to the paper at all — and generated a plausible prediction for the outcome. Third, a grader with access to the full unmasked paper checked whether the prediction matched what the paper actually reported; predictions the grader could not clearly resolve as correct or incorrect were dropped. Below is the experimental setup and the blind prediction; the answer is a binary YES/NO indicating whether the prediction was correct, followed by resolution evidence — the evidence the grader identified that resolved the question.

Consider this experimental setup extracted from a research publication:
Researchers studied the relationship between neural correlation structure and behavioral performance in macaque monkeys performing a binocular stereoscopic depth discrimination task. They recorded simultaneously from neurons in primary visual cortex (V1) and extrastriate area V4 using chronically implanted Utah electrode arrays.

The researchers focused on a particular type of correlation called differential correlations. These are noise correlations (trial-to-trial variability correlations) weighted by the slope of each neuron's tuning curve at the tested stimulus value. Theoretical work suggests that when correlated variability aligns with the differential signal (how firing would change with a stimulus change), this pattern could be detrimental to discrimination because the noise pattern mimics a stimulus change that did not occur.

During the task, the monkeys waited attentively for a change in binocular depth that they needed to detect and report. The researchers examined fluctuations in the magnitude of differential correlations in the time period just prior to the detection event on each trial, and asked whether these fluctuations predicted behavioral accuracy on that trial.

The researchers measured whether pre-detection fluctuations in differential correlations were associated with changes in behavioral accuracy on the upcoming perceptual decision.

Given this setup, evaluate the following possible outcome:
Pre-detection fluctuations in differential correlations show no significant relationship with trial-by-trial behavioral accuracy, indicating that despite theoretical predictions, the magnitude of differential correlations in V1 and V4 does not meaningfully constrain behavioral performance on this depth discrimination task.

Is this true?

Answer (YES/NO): NO